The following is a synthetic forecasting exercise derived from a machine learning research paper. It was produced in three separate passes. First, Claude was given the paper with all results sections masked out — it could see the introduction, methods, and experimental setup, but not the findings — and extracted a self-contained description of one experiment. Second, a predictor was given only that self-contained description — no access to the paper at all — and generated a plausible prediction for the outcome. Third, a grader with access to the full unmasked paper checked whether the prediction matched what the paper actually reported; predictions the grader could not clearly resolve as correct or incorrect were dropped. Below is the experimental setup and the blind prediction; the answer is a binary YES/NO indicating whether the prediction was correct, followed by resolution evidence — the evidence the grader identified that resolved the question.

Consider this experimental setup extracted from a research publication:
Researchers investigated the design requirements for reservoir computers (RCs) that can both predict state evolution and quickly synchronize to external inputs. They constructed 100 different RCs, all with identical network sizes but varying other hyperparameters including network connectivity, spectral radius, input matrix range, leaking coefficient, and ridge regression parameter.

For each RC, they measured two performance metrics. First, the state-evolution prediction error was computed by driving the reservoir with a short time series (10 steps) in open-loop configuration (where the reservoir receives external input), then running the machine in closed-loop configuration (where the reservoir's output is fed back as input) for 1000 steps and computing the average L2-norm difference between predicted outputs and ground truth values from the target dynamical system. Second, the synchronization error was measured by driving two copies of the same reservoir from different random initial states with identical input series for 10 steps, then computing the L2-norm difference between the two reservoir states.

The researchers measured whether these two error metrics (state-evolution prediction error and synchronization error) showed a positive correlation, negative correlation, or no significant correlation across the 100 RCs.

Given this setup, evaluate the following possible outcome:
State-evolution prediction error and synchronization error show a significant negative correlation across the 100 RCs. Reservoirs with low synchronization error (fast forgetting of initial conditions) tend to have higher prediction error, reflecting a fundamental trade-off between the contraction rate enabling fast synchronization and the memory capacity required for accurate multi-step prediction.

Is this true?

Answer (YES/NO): YES